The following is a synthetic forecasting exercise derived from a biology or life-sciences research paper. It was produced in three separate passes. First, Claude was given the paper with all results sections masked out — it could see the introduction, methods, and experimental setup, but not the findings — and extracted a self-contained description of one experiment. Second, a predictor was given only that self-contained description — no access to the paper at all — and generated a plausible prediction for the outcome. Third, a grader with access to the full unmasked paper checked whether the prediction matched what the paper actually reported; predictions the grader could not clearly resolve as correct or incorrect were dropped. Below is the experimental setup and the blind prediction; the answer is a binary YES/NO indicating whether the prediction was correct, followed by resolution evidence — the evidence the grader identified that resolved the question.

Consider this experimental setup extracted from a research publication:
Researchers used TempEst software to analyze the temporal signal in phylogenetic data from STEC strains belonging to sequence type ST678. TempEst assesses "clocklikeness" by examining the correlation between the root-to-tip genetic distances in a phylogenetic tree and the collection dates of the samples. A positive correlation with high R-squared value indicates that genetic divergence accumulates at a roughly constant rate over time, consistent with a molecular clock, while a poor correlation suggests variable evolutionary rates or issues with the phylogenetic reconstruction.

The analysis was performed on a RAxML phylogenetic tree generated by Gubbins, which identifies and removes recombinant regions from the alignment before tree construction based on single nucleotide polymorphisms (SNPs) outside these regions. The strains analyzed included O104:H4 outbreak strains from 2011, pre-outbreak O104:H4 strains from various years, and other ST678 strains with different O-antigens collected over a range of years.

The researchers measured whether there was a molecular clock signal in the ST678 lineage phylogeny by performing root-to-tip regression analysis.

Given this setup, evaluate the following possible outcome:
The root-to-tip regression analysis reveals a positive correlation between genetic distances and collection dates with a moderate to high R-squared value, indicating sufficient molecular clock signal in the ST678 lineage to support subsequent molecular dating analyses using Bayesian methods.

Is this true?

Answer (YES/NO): YES